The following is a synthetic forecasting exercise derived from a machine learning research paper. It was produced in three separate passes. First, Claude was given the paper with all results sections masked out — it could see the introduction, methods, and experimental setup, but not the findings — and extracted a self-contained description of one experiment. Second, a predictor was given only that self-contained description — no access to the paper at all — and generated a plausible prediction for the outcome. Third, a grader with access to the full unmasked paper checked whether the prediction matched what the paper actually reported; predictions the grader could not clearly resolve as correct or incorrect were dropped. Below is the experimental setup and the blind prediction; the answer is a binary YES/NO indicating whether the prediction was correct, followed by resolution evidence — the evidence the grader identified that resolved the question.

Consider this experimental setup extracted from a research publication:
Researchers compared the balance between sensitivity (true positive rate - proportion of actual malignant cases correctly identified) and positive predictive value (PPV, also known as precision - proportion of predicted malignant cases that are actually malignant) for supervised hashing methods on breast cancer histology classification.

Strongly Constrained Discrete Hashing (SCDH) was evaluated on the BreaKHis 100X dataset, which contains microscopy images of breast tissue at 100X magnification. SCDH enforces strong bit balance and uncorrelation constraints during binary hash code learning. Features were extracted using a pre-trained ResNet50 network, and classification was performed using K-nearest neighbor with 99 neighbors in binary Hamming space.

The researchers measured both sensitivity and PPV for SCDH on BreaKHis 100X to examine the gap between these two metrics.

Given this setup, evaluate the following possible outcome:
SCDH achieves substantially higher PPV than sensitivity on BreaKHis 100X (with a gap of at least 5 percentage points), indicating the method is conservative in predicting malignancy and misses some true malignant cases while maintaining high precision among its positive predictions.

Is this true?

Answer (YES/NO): YES